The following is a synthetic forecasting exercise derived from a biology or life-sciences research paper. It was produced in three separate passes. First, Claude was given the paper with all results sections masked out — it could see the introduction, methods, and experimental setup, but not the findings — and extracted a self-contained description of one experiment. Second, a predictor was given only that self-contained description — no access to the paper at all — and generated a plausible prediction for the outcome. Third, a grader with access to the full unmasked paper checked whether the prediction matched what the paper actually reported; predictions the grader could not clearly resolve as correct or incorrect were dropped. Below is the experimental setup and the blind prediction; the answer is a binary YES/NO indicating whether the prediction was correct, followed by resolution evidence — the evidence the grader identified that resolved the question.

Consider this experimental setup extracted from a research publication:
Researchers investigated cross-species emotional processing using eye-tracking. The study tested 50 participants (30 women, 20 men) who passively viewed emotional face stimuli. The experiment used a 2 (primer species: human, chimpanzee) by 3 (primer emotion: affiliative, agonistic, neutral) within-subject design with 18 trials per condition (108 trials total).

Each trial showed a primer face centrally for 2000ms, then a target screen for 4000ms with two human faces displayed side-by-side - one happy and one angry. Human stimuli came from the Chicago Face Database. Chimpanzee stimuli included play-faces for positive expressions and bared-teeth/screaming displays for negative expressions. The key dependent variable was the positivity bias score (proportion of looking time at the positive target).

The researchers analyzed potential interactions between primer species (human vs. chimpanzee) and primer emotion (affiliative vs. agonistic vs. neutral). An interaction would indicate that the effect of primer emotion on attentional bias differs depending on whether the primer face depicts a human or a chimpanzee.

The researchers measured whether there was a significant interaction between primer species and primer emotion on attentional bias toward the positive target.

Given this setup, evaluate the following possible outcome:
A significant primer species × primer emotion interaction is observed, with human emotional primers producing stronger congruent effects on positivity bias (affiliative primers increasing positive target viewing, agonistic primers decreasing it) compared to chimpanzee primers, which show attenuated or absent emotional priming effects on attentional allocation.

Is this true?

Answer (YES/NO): YES